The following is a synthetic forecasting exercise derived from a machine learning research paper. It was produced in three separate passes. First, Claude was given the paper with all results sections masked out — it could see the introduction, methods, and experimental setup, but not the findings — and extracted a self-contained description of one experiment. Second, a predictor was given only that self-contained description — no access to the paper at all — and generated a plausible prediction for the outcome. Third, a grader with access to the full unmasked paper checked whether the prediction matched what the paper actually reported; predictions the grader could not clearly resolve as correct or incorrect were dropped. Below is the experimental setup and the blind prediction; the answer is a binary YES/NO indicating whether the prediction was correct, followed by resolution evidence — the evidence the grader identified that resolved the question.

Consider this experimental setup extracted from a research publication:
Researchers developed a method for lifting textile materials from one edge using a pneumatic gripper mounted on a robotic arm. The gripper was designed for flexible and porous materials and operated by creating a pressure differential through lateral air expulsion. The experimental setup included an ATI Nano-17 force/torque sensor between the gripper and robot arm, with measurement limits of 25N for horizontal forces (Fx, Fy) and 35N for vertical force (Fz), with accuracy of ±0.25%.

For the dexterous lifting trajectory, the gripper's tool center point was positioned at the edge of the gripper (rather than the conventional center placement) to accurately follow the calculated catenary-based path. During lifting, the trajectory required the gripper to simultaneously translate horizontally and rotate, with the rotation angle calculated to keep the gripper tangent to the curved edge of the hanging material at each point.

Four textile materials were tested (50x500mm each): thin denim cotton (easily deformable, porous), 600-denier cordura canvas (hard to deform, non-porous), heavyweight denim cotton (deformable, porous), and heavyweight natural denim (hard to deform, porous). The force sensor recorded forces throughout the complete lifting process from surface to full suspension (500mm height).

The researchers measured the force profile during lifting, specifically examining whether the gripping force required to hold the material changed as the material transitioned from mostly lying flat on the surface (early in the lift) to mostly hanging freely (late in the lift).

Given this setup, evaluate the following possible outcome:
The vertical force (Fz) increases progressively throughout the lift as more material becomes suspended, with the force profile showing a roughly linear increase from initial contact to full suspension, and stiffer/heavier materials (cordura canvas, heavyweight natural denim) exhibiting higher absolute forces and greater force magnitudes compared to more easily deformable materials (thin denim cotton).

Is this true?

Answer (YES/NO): NO